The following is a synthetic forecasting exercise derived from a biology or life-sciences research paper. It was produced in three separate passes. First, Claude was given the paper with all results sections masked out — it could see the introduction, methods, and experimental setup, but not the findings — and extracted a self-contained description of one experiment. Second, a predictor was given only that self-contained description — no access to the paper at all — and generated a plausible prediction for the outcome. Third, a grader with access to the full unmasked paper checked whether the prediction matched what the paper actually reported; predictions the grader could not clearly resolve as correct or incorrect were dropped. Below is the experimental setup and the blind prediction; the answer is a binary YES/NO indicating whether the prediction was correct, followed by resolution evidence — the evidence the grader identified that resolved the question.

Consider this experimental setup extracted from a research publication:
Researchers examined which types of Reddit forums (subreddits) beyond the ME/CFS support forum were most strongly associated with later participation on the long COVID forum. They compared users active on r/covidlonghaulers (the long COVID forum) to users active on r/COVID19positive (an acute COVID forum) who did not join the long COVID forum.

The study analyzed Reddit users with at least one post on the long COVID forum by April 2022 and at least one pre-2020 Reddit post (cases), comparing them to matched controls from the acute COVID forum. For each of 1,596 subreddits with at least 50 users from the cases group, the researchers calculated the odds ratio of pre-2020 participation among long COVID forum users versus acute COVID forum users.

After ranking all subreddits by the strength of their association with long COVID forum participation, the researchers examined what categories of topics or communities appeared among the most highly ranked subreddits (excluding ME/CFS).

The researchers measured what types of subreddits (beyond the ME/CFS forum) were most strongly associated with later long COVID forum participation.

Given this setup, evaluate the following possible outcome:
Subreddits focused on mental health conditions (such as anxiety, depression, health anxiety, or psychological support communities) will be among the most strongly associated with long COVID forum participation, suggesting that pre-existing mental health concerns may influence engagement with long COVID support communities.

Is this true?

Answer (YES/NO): NO